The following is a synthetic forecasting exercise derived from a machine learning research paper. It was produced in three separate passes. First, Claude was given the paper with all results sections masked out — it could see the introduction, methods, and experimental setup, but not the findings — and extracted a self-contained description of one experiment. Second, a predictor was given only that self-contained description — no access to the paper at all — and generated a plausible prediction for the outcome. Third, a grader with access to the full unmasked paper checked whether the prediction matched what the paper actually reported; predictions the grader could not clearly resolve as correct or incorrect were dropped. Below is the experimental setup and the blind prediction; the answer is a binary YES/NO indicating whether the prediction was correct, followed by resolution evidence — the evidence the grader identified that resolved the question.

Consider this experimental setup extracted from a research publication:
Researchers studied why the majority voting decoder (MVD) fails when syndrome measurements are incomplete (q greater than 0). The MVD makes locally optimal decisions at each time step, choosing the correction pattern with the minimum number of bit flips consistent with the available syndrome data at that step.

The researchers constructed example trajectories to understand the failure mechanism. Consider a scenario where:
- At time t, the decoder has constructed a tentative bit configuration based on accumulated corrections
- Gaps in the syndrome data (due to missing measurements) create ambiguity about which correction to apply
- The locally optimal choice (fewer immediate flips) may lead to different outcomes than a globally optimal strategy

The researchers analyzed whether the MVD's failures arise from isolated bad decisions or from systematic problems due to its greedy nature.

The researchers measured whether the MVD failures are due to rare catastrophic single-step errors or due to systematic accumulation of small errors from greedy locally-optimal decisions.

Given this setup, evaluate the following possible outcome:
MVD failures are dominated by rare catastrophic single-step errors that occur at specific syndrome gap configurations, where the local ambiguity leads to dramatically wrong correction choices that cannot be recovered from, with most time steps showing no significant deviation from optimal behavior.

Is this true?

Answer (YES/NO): NO